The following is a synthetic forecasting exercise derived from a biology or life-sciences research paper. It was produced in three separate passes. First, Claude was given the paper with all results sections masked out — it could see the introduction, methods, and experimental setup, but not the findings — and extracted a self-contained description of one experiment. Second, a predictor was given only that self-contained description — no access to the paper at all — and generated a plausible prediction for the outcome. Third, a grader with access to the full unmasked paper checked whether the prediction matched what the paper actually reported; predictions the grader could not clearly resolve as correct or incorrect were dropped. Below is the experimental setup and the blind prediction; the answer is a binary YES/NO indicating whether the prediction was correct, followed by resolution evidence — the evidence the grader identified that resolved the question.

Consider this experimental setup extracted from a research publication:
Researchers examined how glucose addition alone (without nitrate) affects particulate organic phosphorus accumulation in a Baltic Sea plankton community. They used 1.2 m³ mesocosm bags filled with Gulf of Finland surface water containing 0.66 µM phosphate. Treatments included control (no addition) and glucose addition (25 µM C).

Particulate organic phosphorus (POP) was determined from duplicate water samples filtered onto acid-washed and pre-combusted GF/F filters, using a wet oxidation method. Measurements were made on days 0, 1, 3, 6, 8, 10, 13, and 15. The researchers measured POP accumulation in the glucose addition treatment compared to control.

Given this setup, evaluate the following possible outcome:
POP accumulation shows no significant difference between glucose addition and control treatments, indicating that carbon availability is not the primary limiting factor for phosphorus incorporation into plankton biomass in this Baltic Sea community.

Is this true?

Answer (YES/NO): YES